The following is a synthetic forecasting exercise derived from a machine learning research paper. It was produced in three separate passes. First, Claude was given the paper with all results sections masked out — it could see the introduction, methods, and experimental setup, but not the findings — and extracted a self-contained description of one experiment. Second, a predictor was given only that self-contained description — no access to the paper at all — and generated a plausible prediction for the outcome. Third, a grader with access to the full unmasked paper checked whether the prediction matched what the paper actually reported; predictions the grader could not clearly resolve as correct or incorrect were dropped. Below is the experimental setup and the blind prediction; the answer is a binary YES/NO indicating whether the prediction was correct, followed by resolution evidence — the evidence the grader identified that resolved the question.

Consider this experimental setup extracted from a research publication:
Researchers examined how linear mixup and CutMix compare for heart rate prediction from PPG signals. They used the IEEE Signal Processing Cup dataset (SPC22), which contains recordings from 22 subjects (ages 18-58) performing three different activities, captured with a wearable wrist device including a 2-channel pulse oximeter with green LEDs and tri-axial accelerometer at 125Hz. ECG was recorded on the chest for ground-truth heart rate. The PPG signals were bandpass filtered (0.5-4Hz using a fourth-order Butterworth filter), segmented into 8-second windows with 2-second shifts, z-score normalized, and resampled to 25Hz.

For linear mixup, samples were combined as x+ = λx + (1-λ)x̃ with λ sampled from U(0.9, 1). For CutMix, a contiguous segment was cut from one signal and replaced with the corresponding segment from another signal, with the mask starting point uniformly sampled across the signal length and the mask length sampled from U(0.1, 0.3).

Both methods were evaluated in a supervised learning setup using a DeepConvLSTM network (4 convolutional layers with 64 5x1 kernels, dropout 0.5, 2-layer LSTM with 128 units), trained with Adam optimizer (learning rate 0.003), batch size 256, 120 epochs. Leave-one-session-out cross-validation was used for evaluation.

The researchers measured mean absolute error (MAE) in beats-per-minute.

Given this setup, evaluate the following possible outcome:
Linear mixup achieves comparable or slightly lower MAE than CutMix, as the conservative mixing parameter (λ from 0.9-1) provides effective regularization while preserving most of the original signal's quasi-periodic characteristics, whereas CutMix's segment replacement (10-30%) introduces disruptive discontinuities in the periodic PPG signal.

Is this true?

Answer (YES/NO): NO